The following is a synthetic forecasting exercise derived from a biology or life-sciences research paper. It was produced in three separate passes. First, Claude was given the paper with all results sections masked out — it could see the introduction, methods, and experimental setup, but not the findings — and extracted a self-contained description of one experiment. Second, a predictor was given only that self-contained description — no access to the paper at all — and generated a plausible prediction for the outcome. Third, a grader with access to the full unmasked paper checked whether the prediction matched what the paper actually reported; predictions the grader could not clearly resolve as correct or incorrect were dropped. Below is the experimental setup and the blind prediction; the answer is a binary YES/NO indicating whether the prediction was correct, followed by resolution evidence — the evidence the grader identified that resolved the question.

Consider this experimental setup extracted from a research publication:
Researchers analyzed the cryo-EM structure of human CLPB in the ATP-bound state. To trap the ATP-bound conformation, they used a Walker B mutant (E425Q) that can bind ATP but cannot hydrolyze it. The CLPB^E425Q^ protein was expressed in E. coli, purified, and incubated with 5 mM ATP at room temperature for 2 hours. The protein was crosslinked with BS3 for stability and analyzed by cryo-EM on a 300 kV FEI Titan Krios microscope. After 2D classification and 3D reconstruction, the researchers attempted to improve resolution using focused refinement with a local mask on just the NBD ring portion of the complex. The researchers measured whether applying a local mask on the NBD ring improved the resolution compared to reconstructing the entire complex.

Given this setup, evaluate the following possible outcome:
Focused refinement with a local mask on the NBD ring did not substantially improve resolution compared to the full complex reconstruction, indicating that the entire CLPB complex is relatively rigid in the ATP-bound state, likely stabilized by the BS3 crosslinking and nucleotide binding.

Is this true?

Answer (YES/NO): NO